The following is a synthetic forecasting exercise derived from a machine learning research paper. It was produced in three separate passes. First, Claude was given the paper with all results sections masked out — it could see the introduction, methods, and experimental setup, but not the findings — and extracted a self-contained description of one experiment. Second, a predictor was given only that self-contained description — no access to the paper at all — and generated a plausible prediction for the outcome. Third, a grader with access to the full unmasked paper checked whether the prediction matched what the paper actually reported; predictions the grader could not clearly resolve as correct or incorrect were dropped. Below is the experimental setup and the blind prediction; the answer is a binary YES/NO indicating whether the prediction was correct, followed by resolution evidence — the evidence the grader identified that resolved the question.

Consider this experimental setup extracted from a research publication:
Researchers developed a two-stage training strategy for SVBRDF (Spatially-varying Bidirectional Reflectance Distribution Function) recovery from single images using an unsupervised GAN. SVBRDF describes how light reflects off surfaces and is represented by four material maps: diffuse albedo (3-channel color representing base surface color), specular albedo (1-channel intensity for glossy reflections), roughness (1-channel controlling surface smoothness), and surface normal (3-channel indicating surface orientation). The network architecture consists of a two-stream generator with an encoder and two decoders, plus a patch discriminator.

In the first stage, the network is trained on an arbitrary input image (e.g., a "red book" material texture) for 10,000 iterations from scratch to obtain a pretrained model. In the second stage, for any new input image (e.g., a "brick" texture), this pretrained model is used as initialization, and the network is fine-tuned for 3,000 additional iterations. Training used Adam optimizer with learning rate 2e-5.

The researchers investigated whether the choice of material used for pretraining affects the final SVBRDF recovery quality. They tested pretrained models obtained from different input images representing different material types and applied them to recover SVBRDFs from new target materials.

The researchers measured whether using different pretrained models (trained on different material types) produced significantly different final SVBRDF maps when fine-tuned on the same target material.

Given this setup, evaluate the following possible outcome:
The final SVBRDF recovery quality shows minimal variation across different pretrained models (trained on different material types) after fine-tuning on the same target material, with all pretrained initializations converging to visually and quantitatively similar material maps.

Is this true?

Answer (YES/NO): YES